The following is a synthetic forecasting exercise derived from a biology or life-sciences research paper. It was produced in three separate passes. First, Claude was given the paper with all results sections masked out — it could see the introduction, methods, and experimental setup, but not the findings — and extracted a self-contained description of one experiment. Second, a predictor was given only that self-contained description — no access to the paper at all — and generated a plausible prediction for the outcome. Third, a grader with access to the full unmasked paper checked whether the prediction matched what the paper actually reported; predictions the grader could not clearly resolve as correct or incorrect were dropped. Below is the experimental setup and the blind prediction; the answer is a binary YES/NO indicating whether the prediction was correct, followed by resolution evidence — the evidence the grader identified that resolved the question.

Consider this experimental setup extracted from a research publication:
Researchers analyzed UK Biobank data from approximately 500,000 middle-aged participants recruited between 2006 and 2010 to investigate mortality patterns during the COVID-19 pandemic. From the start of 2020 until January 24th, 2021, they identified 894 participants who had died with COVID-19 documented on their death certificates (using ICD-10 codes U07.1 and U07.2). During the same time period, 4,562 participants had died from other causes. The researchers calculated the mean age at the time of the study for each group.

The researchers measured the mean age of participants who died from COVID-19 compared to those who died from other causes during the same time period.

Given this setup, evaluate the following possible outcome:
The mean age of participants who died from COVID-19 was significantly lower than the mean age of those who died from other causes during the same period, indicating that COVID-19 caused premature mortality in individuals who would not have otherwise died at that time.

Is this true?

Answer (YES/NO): NO